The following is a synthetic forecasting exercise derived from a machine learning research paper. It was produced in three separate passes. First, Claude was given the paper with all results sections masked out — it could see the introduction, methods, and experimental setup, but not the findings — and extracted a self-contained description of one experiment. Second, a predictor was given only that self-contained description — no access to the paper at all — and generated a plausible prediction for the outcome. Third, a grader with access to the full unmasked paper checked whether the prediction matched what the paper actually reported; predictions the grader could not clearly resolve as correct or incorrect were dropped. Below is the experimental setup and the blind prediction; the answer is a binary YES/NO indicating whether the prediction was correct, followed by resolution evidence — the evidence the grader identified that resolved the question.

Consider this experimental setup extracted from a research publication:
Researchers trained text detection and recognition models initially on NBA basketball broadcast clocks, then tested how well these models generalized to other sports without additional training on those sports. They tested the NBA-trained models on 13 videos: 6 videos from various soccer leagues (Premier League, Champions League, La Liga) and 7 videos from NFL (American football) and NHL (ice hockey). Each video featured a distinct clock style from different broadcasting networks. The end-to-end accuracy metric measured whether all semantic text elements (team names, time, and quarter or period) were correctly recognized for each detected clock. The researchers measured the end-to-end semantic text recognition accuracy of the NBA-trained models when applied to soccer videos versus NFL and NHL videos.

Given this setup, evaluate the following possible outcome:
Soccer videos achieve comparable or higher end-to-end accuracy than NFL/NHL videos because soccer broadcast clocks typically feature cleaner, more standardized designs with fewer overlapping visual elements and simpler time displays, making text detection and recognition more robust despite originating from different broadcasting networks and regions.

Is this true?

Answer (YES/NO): YES